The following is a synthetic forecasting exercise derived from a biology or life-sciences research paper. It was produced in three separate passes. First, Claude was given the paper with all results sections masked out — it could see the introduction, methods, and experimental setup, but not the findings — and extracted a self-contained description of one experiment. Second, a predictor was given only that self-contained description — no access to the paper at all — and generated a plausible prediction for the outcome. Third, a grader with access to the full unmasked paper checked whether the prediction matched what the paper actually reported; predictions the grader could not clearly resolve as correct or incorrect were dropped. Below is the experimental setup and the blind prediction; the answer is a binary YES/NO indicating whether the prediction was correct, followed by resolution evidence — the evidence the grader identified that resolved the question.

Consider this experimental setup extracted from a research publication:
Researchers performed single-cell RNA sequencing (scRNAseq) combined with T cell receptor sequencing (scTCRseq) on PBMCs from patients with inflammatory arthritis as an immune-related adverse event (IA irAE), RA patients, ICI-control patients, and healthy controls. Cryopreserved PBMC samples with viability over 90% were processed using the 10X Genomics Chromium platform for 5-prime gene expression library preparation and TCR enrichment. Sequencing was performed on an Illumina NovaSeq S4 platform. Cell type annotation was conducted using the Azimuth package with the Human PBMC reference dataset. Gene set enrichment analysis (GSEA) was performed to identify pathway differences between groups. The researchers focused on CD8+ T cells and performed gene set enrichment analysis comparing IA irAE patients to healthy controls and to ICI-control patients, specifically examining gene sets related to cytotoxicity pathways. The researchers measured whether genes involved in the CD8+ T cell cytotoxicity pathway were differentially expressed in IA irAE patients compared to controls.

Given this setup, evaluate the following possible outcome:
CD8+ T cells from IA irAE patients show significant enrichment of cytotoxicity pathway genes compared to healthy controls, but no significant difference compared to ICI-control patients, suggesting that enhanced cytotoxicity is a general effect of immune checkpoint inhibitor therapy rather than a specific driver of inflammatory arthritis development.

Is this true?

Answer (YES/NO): NO